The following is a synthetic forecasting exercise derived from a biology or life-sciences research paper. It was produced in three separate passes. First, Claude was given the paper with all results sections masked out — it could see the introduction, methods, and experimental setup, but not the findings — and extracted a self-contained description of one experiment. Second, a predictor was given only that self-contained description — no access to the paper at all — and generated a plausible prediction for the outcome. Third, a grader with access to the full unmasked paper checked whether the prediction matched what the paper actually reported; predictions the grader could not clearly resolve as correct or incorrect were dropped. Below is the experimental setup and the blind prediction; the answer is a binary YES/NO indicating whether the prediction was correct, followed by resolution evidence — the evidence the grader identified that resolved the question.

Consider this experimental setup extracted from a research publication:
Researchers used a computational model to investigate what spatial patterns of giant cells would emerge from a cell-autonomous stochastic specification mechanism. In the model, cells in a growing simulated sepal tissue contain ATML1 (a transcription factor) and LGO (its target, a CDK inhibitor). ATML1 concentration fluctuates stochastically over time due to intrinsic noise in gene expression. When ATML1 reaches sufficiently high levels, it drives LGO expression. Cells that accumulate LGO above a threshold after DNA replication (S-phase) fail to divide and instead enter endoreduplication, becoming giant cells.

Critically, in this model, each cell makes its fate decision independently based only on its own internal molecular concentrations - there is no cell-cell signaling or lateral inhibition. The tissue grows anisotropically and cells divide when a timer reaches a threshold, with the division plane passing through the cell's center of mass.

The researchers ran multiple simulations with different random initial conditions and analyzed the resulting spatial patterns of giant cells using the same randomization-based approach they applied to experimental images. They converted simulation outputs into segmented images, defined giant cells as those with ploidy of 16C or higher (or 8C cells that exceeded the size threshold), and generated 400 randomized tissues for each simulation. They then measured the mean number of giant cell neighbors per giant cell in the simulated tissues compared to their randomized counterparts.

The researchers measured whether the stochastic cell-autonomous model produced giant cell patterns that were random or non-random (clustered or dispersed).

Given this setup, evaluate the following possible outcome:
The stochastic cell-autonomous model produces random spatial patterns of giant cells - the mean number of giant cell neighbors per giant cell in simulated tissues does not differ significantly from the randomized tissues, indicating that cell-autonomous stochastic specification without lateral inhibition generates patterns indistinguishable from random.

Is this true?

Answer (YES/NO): NO